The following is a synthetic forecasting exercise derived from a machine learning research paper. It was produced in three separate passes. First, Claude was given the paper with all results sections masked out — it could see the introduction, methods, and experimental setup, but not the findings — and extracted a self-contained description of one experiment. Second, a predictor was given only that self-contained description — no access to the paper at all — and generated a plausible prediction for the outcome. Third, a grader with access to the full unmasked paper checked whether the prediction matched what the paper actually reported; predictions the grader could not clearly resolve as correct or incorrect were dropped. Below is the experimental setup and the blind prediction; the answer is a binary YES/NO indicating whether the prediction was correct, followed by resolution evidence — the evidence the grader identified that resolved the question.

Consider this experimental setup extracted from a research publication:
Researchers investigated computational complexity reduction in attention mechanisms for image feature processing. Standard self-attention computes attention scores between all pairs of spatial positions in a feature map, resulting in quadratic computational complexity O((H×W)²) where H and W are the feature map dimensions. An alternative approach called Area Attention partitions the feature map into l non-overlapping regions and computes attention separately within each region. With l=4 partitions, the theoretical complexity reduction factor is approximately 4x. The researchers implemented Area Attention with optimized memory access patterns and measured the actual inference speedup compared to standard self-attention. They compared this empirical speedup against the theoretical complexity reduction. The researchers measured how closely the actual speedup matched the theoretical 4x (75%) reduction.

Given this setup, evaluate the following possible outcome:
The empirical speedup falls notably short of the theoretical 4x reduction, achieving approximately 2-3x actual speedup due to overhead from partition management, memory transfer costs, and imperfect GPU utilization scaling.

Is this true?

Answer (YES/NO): NO